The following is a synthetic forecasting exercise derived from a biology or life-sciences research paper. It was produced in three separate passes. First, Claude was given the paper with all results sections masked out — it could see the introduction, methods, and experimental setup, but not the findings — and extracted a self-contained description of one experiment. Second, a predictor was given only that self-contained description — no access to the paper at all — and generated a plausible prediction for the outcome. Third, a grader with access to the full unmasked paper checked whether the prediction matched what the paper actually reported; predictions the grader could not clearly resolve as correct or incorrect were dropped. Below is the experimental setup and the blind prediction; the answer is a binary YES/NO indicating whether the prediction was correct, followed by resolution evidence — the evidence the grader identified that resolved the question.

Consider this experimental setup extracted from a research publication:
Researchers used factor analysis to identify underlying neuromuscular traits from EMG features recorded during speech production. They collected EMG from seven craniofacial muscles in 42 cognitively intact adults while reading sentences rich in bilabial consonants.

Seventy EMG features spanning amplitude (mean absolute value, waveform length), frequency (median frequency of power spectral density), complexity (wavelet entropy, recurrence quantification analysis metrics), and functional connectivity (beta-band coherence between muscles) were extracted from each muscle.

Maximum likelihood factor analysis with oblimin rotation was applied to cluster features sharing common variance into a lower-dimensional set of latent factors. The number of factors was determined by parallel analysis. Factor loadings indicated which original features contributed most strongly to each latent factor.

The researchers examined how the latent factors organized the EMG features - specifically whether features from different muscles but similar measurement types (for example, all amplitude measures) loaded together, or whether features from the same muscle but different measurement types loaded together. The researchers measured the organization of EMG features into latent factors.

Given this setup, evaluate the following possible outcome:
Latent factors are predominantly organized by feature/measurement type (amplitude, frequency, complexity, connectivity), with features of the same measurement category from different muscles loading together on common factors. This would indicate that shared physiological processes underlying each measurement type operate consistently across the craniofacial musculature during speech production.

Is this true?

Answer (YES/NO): NO